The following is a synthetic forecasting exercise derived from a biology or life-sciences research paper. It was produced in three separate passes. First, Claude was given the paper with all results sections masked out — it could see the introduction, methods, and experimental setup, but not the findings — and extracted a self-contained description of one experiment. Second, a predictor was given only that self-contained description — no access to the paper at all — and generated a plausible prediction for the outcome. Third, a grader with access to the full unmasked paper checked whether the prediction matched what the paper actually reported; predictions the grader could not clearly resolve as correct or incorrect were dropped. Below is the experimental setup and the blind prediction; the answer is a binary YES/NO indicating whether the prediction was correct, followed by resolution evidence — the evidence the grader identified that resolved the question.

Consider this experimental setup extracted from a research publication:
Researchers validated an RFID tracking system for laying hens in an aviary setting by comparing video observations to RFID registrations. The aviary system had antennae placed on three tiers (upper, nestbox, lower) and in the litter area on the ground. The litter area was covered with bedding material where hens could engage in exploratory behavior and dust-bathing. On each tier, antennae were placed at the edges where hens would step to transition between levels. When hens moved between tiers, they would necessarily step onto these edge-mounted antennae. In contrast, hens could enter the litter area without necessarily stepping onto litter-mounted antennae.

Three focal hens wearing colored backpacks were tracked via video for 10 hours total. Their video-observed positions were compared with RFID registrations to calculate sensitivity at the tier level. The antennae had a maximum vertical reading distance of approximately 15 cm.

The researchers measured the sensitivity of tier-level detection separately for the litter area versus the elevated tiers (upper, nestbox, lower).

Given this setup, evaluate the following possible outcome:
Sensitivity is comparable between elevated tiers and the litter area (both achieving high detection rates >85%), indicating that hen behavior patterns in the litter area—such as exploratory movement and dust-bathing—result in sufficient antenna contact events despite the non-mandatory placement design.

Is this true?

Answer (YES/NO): NO